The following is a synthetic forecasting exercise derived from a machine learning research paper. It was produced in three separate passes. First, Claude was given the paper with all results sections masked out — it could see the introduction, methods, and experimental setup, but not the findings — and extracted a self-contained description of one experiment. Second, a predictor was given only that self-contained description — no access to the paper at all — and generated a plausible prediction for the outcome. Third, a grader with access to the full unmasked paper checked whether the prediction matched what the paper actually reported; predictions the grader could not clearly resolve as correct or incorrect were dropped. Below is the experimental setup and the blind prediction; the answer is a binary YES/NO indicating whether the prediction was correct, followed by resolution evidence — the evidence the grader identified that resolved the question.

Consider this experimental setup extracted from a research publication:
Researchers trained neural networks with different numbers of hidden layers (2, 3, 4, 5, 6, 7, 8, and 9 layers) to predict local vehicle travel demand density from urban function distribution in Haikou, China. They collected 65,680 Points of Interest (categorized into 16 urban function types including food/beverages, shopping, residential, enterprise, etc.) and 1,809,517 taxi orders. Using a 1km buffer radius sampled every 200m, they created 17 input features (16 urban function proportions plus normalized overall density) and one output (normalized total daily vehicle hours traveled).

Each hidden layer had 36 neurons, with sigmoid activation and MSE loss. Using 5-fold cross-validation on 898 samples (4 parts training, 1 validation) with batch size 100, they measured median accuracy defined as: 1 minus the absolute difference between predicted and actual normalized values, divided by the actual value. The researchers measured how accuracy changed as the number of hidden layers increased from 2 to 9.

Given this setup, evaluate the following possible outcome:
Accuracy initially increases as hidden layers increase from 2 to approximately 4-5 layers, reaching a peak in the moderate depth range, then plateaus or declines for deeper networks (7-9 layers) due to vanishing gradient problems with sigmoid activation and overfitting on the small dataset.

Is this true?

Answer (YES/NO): NO